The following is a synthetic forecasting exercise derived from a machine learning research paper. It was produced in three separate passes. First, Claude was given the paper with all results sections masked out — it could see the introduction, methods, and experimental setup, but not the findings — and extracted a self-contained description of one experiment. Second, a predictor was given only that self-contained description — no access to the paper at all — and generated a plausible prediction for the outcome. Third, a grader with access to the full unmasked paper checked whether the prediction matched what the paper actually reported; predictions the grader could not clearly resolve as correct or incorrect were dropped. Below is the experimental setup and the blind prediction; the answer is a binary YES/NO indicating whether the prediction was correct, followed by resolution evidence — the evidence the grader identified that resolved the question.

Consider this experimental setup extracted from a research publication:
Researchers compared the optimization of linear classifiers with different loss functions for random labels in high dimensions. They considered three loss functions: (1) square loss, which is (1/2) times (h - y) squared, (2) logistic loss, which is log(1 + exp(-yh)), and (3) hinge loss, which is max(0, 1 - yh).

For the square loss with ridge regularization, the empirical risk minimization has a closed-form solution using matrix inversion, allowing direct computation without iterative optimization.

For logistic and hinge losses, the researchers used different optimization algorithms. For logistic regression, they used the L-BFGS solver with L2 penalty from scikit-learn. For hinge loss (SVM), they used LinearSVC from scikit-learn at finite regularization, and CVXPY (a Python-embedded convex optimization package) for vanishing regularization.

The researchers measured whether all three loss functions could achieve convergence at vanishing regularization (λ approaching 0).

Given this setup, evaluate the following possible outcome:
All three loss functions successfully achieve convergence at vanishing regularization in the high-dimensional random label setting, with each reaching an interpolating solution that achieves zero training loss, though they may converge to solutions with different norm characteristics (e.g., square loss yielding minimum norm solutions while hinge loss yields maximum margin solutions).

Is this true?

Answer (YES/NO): NO